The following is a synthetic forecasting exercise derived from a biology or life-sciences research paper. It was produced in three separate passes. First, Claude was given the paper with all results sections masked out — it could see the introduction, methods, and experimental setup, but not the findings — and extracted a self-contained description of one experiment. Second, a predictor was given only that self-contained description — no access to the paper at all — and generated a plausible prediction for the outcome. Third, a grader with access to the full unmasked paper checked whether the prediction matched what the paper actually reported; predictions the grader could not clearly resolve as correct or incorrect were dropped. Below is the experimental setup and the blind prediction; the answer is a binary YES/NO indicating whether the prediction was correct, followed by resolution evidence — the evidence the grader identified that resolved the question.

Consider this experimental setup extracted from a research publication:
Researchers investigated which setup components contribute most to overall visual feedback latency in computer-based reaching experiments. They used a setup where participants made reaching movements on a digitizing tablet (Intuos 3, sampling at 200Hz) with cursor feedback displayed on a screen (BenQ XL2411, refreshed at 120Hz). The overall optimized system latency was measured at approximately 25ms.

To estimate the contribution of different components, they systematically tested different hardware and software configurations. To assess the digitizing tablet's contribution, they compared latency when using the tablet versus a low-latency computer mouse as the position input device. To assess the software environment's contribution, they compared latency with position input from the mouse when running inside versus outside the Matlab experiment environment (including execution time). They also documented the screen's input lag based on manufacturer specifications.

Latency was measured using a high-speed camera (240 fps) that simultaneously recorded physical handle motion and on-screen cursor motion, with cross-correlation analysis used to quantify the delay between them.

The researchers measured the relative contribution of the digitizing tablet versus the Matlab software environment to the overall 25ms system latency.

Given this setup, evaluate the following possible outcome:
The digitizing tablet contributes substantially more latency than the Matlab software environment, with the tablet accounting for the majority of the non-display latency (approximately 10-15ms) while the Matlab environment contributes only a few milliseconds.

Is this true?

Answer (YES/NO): NO